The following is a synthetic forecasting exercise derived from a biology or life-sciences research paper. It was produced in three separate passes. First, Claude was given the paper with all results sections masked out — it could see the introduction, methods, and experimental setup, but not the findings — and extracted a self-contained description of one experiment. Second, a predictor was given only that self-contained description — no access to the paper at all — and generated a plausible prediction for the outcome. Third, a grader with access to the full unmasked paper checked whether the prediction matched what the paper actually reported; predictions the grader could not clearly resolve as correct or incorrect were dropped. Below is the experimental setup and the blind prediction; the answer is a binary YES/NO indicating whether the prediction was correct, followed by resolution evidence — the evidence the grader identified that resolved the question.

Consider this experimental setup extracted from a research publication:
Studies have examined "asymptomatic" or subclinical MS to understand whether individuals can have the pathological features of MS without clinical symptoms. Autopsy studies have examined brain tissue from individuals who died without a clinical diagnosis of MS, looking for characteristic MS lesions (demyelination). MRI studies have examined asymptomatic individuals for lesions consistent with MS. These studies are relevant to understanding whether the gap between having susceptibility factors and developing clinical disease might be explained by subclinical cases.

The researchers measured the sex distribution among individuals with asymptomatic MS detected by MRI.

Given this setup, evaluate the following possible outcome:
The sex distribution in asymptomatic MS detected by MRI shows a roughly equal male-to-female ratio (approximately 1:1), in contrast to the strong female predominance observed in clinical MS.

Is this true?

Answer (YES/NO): NO